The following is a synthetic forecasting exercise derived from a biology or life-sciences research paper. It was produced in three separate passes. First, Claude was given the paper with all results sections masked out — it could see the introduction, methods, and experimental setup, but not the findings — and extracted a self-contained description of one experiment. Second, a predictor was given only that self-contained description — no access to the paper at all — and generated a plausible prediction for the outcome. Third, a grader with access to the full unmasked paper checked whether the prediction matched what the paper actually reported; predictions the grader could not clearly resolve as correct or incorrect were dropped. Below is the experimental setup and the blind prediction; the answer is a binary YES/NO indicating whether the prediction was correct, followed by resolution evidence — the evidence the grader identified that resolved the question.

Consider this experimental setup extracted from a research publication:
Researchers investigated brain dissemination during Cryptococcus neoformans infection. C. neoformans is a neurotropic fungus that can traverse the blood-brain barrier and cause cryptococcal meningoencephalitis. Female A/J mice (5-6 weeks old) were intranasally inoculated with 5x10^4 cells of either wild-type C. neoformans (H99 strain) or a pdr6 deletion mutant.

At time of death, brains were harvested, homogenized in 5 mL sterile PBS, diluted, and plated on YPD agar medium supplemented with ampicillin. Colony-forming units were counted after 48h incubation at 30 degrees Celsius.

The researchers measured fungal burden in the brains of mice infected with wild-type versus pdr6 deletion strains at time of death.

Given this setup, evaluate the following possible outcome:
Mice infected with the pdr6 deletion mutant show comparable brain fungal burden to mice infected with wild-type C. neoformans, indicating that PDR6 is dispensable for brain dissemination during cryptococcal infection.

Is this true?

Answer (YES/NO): NO